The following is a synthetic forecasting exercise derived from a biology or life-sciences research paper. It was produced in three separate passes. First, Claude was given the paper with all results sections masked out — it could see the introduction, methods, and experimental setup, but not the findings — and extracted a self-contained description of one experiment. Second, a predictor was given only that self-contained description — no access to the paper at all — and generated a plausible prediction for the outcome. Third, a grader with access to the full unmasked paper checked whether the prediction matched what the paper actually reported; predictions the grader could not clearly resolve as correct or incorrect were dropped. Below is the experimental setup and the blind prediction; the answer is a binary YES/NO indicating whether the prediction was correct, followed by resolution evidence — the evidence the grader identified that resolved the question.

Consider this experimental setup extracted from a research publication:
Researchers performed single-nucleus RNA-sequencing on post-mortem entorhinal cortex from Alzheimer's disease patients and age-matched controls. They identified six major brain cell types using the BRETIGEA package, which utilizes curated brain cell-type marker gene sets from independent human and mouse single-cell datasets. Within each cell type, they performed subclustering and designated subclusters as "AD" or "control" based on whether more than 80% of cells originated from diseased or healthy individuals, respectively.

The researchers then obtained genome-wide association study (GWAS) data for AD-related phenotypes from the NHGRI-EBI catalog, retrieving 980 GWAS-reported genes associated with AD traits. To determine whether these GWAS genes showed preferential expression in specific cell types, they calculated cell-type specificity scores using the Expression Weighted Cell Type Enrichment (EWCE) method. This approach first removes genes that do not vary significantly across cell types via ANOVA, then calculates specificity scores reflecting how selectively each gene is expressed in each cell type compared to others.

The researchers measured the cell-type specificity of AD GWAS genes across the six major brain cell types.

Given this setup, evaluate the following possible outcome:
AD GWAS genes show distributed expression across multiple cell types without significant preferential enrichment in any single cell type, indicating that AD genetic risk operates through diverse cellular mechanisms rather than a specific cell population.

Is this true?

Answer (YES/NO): NO